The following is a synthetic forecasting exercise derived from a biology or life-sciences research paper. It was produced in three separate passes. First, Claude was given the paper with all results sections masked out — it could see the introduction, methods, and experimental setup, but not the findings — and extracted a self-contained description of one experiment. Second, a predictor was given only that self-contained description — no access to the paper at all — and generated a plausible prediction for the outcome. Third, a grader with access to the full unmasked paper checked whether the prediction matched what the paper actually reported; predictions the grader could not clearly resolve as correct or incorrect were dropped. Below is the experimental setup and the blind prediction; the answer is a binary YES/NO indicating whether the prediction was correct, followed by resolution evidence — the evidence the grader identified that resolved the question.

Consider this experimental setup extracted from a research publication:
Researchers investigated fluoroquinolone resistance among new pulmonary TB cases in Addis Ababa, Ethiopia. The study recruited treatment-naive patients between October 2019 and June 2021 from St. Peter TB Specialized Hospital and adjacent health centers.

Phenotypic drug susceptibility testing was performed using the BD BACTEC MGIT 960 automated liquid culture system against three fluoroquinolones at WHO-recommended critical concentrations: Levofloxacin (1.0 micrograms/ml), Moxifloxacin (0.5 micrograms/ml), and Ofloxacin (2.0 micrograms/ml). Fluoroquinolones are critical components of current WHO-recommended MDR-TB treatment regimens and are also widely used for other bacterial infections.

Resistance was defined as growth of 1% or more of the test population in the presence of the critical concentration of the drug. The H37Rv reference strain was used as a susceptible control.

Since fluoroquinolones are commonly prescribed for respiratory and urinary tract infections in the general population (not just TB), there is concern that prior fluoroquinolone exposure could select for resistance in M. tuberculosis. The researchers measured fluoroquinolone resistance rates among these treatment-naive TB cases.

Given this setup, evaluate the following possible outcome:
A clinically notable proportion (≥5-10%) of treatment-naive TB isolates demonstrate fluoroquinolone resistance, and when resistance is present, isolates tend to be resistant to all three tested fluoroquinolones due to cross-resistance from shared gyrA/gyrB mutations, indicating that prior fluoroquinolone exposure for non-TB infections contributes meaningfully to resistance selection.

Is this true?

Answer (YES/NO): NO